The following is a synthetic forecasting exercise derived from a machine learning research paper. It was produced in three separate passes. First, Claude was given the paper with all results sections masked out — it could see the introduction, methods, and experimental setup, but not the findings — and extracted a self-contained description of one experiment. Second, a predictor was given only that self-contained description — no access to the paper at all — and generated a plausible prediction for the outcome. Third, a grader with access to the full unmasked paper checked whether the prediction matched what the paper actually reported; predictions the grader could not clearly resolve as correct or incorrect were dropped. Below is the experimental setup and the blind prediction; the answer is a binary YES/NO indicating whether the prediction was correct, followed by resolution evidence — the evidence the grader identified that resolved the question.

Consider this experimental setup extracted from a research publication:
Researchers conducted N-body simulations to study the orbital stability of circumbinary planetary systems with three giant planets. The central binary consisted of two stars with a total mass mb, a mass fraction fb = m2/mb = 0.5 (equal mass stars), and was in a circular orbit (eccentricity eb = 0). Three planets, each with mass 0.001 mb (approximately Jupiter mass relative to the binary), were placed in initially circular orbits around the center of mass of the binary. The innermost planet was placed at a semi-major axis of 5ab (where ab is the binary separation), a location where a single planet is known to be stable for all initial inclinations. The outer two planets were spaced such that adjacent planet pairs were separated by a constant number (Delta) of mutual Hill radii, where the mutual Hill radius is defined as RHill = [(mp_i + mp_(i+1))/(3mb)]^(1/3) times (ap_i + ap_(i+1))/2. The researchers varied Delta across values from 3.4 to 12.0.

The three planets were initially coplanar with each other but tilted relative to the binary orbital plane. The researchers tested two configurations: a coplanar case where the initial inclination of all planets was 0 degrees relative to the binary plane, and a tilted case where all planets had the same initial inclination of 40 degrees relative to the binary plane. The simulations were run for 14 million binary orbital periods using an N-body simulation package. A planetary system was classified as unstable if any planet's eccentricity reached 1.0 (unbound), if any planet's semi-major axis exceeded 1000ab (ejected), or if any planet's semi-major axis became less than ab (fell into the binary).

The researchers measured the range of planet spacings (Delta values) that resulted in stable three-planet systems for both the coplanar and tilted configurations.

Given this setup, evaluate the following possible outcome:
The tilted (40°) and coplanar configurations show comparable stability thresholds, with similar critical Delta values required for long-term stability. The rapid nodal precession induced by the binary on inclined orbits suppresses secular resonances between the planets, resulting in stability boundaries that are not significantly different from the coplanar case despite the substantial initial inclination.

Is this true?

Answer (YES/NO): NO